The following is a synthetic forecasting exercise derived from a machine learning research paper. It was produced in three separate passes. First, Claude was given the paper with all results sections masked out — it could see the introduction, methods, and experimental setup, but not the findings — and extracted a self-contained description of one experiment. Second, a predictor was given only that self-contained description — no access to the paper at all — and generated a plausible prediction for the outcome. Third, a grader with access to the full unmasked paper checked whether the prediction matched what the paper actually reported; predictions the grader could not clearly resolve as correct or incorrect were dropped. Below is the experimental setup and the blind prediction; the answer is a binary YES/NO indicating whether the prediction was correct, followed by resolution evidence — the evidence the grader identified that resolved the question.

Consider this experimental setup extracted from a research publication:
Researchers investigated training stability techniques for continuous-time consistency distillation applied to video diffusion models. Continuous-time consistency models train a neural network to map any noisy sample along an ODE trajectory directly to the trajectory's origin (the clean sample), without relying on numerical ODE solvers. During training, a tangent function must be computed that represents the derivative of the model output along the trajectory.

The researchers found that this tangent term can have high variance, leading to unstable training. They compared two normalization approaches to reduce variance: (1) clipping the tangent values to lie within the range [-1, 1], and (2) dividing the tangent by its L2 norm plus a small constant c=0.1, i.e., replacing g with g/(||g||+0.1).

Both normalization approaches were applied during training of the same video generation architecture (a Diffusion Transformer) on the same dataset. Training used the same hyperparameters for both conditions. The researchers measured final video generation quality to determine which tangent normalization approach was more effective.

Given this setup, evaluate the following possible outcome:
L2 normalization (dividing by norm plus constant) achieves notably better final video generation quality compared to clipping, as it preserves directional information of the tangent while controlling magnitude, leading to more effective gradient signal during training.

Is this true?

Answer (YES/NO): NO